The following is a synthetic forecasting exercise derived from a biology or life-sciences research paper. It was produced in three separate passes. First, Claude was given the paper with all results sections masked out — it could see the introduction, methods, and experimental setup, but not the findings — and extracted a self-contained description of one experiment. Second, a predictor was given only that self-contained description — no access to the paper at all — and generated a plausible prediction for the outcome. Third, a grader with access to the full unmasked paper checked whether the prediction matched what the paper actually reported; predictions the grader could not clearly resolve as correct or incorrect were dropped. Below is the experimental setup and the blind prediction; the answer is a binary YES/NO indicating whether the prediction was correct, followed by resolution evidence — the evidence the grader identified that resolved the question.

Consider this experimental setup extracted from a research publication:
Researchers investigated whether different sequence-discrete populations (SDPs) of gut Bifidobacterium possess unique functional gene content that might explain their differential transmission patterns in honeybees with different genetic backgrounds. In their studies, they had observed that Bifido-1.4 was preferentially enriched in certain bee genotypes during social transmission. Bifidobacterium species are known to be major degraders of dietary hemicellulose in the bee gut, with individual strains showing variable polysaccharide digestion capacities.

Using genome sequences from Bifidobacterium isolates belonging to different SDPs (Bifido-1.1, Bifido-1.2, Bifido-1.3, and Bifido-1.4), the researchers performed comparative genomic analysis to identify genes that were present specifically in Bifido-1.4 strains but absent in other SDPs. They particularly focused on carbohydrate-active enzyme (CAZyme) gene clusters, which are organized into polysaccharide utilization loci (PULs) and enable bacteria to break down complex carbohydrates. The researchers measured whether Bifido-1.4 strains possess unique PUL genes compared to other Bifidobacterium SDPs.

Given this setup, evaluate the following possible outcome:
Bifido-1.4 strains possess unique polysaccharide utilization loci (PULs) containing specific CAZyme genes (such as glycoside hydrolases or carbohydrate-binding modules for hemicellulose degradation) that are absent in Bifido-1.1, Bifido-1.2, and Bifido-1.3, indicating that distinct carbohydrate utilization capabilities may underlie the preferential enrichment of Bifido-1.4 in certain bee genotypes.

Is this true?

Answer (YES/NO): YES